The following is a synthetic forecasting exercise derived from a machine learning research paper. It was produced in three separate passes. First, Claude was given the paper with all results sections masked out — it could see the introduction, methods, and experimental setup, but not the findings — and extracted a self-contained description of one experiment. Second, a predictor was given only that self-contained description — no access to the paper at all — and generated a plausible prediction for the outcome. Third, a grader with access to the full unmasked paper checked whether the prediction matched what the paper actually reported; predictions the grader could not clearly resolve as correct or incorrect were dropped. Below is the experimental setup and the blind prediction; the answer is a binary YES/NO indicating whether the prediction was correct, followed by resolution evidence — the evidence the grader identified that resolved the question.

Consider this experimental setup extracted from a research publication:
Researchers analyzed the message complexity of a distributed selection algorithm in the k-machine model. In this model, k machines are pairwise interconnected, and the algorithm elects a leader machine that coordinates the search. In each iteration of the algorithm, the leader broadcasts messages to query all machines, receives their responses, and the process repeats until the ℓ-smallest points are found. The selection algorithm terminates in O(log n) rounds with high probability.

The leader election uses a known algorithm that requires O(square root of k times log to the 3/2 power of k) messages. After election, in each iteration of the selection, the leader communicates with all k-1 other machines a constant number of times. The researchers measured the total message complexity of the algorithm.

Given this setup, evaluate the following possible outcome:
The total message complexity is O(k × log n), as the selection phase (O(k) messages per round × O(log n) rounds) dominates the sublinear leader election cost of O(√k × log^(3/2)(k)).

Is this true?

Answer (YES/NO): YES